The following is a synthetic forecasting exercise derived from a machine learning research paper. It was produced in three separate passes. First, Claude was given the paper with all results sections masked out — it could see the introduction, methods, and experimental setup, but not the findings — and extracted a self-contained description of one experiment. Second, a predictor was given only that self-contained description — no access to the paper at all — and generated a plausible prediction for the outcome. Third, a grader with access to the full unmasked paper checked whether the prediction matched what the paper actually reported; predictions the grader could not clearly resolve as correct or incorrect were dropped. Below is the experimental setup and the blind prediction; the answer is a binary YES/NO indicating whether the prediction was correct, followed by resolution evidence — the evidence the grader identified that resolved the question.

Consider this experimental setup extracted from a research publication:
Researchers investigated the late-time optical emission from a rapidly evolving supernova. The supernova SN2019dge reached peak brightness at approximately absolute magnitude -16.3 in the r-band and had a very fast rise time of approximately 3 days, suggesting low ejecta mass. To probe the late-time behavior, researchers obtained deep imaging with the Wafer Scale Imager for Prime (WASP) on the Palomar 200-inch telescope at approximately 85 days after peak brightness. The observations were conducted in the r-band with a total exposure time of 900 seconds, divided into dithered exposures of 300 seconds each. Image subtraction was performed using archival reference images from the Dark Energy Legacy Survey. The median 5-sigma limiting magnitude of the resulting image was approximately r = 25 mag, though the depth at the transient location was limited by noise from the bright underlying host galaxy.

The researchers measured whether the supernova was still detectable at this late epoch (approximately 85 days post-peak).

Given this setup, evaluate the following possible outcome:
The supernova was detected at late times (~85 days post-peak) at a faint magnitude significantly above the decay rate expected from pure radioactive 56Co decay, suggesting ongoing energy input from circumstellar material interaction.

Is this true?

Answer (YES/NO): NO